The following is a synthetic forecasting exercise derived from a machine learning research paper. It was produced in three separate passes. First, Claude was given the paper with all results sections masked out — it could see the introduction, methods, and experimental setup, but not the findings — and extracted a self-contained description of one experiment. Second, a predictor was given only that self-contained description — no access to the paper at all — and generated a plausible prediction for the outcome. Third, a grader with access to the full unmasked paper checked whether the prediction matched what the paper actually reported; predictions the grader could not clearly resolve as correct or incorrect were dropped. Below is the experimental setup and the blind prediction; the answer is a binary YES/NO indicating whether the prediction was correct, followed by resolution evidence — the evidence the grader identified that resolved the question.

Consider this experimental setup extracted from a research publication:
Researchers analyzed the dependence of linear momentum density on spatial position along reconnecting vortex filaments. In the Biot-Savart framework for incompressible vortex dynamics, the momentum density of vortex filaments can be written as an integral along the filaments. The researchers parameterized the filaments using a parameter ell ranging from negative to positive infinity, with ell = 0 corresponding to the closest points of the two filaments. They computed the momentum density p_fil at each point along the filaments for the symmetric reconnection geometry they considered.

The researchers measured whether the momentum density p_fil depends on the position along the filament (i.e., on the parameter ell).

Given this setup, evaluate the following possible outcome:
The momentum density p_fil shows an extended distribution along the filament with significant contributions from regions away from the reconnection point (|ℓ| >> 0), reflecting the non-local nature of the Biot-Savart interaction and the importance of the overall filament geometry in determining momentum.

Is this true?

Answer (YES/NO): NO